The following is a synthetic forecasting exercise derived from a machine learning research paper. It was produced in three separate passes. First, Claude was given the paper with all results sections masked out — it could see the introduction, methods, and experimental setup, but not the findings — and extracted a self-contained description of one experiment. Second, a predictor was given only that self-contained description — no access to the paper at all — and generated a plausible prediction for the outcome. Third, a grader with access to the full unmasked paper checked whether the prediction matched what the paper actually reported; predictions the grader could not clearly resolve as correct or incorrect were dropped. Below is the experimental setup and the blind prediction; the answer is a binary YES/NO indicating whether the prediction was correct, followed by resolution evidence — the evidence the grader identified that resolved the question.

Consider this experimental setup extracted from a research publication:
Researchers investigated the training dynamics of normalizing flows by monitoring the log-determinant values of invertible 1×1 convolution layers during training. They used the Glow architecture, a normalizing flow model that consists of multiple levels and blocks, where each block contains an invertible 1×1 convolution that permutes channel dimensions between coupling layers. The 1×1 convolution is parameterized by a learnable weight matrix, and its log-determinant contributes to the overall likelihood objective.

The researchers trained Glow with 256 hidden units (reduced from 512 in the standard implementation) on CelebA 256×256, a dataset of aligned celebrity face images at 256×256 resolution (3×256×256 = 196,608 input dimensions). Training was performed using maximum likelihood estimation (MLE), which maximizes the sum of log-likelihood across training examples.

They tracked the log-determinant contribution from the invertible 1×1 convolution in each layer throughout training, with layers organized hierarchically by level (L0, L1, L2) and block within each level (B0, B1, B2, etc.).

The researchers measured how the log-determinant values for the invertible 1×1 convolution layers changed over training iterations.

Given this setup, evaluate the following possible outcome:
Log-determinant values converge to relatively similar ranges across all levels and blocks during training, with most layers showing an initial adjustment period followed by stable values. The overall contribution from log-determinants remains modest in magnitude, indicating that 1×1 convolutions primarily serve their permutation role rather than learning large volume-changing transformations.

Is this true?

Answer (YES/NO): NO